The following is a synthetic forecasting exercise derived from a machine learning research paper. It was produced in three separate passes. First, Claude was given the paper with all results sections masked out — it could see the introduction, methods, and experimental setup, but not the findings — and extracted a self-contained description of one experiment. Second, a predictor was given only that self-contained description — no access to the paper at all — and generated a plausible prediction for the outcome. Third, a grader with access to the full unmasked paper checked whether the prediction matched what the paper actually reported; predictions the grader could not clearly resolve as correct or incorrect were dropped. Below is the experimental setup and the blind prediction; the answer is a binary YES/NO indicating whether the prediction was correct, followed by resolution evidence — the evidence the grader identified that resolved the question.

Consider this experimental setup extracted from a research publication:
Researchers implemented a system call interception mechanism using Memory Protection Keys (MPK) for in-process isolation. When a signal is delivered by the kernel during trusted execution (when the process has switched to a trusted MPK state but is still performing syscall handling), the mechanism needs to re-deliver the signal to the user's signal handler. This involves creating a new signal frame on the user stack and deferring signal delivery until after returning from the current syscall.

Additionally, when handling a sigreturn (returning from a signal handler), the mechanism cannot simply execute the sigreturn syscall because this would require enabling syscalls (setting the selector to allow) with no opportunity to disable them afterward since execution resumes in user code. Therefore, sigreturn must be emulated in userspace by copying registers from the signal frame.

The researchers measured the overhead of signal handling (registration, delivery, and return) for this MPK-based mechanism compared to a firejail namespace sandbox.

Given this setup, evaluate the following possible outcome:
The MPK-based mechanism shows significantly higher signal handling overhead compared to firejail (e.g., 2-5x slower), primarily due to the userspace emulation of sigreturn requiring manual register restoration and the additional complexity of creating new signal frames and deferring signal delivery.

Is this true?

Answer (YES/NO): NO